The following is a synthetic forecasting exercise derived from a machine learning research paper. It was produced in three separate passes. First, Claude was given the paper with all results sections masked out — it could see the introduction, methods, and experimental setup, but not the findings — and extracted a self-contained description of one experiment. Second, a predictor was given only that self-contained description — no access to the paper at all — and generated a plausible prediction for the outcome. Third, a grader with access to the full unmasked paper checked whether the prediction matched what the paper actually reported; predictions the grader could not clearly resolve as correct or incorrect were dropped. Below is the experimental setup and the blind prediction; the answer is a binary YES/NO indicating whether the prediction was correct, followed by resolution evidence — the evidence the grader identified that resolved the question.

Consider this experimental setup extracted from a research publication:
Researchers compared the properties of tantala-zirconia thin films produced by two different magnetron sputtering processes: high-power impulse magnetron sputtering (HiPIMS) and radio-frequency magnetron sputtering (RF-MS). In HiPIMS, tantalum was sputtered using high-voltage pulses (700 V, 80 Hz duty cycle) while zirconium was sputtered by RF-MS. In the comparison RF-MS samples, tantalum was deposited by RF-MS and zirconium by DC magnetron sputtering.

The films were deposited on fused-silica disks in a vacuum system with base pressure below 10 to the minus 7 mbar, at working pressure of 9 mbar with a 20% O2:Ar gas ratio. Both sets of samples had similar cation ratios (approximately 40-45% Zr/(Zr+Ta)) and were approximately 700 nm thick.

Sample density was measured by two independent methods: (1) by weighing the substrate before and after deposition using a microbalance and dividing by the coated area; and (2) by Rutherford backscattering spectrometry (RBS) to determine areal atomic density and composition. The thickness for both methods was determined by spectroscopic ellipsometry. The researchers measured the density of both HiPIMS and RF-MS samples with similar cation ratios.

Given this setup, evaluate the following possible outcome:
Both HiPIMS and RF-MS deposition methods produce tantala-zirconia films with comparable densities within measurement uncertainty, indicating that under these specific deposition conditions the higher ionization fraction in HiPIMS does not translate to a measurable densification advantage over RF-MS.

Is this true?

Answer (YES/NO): NO